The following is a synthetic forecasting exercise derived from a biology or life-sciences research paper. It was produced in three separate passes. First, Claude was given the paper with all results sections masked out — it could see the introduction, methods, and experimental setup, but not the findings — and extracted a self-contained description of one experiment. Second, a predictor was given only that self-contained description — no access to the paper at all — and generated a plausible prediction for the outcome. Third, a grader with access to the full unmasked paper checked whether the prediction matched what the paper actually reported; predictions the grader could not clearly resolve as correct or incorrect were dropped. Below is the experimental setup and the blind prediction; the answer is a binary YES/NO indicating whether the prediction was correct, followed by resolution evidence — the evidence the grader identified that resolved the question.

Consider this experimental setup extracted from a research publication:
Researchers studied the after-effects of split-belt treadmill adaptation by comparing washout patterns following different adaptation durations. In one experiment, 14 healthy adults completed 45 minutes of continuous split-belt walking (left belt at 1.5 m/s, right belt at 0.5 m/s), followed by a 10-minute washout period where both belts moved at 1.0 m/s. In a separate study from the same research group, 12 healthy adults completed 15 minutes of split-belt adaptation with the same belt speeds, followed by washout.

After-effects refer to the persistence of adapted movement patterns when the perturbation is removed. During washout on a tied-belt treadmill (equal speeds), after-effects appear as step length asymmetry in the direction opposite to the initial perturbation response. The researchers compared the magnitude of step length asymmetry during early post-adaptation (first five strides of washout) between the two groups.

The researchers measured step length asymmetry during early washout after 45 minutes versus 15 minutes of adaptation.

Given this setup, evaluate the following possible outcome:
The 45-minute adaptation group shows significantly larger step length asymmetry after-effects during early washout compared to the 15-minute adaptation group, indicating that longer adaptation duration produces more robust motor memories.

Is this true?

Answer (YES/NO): NO